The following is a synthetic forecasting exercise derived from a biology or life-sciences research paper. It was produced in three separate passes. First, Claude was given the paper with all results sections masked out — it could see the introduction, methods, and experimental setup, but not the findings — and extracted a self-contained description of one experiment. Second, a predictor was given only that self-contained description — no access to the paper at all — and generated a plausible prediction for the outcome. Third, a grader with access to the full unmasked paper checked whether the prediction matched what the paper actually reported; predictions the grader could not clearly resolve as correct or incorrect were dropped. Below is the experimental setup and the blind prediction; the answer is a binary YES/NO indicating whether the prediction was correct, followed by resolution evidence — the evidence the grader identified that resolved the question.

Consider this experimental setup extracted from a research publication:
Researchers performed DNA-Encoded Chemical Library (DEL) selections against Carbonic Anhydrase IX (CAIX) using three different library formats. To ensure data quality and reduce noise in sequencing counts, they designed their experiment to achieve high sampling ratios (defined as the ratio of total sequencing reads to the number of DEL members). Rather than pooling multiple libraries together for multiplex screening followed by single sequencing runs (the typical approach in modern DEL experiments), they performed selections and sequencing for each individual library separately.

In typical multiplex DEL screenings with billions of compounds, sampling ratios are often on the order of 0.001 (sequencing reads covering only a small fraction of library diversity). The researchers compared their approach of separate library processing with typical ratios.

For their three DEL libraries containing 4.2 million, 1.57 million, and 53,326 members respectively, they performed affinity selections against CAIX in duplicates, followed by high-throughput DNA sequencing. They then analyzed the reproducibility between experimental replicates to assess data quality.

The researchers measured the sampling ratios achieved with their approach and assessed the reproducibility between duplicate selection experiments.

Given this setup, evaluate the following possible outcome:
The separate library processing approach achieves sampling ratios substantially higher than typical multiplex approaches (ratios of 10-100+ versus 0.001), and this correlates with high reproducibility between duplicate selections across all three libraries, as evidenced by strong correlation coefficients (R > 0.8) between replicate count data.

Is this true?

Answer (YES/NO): NO